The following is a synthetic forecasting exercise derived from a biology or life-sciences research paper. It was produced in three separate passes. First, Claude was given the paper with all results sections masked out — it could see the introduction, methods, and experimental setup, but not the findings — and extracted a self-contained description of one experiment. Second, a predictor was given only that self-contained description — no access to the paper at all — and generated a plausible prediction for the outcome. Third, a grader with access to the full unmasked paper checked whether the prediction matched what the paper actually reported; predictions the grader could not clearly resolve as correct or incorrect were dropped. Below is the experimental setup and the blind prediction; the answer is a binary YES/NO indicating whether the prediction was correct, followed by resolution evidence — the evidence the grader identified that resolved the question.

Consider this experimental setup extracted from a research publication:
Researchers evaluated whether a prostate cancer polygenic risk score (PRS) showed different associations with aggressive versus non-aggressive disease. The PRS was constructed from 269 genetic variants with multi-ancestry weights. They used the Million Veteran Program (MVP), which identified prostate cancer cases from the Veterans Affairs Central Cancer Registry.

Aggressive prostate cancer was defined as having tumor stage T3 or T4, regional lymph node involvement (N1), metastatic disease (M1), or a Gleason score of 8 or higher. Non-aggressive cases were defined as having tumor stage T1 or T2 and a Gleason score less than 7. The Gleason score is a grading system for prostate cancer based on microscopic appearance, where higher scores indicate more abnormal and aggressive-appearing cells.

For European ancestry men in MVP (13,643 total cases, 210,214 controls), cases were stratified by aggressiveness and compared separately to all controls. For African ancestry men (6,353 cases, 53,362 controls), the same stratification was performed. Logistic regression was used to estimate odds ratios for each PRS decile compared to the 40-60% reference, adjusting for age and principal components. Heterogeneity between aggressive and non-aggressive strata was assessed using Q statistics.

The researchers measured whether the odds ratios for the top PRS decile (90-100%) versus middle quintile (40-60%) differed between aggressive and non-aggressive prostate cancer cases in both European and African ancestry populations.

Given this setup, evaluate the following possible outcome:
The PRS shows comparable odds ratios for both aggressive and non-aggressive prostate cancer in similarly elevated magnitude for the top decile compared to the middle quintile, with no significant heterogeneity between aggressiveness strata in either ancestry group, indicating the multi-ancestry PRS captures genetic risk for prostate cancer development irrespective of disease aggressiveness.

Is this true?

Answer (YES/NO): NO